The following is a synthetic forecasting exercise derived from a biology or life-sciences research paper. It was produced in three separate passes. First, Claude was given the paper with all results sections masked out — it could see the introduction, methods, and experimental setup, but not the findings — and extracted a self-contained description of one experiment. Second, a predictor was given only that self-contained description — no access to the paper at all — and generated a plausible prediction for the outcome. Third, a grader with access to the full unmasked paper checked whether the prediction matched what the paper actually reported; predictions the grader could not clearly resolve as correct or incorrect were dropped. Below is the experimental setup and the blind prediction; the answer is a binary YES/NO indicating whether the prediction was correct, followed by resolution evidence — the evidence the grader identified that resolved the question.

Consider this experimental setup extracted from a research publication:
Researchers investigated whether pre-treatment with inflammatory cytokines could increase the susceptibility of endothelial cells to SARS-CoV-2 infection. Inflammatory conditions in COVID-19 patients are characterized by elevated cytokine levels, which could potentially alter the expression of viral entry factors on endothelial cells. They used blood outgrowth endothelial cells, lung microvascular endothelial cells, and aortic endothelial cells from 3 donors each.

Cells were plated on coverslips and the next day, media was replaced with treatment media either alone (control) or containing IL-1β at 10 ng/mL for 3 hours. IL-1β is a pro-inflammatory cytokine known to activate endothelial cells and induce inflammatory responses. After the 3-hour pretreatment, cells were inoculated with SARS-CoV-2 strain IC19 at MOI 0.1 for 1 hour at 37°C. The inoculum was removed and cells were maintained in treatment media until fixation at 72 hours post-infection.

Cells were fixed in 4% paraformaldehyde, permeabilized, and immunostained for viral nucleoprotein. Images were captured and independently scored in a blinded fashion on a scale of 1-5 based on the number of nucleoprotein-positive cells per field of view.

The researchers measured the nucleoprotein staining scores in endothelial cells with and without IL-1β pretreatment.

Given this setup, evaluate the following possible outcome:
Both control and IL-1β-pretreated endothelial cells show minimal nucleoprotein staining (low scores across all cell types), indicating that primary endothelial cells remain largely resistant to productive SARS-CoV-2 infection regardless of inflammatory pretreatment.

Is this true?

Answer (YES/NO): YES